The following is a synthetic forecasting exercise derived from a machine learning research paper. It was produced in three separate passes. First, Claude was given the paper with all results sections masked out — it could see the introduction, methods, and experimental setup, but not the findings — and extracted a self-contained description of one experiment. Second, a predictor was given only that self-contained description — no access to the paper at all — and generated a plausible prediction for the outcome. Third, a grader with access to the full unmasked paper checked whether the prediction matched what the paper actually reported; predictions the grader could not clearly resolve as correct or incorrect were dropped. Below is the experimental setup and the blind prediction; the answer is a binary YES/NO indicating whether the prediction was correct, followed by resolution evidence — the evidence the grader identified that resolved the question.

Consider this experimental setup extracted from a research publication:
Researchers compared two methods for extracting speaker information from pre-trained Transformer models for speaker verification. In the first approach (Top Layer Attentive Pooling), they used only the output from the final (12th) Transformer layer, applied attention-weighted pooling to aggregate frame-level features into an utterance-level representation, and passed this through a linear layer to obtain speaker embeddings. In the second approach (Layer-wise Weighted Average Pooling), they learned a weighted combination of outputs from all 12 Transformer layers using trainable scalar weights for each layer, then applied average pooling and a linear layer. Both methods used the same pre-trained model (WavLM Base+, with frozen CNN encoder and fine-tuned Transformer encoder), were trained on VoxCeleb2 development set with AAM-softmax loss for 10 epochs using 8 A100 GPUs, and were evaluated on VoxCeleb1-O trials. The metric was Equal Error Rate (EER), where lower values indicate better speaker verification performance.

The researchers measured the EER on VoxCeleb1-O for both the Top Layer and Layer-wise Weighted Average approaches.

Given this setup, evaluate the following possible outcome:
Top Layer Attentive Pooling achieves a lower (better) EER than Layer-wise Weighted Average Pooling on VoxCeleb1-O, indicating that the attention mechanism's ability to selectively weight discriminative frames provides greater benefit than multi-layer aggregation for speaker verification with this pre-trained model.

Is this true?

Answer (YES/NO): YES